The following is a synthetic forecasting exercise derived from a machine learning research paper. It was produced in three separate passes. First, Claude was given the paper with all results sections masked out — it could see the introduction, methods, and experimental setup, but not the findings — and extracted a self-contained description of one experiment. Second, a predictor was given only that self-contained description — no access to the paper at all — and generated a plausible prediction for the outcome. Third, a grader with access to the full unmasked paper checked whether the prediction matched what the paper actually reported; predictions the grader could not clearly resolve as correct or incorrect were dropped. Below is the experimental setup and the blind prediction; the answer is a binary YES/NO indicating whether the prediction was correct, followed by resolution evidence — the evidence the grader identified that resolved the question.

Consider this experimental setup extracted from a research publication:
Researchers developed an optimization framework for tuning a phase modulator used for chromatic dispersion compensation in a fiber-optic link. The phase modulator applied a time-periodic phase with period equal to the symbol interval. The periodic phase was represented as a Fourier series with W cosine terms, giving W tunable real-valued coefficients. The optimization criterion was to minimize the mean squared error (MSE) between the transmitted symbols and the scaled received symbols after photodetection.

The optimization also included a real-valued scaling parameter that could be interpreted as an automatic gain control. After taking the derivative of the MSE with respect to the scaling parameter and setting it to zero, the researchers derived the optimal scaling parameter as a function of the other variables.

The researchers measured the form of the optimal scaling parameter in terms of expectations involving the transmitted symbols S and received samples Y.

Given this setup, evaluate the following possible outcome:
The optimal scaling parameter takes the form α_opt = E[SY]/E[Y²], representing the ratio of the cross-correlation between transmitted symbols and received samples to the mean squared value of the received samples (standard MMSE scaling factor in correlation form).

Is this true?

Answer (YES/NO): YES